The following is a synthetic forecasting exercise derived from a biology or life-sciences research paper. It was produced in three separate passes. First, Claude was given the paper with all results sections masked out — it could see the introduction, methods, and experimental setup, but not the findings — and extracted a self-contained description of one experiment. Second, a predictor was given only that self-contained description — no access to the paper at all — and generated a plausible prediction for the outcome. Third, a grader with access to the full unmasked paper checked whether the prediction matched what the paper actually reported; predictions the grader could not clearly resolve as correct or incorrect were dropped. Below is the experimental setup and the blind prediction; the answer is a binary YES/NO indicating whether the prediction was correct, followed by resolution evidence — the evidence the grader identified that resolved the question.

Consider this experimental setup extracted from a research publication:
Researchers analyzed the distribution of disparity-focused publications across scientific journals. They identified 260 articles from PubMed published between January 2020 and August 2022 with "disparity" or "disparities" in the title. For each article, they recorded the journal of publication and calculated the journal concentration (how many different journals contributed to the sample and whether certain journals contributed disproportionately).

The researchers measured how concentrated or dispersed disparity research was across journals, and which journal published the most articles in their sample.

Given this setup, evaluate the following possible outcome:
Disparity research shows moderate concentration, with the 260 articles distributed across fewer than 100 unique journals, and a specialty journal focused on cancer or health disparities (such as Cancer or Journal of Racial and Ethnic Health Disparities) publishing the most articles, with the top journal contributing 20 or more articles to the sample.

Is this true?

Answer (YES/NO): NO